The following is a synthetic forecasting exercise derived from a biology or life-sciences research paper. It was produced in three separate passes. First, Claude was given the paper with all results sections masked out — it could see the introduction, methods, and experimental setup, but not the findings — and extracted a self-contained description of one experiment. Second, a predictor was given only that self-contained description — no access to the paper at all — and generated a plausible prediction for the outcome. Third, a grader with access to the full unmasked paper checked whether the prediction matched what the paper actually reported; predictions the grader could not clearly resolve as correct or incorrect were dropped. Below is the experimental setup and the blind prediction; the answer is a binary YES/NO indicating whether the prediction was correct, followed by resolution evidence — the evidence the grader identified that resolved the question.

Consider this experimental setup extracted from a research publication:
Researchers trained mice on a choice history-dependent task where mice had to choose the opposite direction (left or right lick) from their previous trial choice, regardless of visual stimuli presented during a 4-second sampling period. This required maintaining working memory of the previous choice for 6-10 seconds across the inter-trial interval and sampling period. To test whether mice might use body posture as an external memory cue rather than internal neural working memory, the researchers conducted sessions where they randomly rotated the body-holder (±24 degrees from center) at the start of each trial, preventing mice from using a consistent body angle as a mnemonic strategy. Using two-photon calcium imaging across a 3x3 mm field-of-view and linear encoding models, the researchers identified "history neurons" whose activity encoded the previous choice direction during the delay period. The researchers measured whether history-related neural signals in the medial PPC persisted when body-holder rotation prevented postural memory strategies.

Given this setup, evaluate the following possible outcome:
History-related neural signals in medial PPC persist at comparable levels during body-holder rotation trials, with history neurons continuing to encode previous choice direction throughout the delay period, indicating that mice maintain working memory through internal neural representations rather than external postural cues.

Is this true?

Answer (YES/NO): YES